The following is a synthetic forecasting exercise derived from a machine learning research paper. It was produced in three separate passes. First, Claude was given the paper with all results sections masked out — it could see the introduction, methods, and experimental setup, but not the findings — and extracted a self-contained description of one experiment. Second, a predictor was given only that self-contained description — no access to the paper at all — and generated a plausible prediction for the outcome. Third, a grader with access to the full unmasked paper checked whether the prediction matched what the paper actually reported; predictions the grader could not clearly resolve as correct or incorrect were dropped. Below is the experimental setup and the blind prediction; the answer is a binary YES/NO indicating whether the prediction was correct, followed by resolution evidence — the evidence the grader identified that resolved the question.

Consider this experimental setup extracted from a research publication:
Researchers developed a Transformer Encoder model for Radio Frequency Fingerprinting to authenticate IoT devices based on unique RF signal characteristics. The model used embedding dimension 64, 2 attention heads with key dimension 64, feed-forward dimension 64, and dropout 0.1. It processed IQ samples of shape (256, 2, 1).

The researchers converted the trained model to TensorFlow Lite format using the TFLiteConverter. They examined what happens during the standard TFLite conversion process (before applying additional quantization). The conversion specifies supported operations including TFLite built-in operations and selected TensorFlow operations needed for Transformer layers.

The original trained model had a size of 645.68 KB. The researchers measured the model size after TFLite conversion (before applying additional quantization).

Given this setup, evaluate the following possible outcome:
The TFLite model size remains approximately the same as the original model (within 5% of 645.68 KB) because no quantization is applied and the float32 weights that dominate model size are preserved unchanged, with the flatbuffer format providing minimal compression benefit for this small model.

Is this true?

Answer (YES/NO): NO